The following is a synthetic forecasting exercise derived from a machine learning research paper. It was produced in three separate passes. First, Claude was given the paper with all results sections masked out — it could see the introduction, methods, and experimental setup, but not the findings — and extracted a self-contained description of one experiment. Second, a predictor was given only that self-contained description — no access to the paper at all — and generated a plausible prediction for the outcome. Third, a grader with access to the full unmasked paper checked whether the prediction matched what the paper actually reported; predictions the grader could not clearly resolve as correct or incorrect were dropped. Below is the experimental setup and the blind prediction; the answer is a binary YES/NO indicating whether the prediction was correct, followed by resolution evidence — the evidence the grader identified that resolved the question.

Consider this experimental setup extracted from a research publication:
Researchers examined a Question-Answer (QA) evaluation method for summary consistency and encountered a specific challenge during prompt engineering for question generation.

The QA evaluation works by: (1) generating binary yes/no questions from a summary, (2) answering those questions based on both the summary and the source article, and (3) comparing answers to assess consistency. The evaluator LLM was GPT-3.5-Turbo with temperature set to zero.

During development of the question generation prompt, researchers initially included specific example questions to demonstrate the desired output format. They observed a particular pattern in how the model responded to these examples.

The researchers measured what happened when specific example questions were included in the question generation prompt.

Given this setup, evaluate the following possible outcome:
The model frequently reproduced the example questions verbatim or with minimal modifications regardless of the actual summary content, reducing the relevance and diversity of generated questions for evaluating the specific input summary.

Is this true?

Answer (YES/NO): YES